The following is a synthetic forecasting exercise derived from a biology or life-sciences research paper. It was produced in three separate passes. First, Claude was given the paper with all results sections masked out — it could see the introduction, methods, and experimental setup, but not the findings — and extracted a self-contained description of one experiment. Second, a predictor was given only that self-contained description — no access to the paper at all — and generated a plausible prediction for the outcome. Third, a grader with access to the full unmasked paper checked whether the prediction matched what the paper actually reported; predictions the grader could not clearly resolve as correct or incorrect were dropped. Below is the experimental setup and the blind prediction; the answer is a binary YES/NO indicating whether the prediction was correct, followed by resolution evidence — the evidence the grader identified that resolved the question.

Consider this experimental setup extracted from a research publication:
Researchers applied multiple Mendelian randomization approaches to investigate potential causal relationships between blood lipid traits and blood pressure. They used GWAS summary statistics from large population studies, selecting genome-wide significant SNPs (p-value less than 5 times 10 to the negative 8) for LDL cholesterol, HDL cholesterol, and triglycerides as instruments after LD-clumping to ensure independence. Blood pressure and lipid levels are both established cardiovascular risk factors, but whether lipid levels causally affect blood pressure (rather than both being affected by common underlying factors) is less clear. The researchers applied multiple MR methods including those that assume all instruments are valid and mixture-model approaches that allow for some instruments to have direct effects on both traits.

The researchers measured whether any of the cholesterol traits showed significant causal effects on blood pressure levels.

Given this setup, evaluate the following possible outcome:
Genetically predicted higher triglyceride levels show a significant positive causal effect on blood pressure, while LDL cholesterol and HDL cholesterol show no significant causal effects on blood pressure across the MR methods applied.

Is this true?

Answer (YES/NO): NO